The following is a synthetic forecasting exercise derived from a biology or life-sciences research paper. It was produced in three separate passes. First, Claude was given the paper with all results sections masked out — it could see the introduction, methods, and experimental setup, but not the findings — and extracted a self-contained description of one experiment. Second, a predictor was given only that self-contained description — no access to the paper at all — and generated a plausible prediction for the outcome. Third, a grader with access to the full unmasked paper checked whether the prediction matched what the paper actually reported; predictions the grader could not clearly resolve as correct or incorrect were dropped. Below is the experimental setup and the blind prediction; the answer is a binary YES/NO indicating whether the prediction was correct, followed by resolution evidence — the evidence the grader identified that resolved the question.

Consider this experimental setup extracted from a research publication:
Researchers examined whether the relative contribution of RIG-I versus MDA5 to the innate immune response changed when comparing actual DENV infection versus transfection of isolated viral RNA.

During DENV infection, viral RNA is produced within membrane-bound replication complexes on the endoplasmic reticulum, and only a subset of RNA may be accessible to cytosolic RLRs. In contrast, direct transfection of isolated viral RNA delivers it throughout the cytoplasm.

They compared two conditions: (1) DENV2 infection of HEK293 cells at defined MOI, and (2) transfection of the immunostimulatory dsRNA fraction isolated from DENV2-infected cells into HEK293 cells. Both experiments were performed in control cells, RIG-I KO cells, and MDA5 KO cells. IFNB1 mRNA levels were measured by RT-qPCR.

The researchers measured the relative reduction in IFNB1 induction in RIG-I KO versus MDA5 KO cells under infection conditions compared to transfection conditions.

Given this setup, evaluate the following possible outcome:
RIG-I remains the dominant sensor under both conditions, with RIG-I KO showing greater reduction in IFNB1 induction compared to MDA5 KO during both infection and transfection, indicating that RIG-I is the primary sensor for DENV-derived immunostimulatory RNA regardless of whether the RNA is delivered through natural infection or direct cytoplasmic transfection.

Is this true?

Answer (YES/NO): YES